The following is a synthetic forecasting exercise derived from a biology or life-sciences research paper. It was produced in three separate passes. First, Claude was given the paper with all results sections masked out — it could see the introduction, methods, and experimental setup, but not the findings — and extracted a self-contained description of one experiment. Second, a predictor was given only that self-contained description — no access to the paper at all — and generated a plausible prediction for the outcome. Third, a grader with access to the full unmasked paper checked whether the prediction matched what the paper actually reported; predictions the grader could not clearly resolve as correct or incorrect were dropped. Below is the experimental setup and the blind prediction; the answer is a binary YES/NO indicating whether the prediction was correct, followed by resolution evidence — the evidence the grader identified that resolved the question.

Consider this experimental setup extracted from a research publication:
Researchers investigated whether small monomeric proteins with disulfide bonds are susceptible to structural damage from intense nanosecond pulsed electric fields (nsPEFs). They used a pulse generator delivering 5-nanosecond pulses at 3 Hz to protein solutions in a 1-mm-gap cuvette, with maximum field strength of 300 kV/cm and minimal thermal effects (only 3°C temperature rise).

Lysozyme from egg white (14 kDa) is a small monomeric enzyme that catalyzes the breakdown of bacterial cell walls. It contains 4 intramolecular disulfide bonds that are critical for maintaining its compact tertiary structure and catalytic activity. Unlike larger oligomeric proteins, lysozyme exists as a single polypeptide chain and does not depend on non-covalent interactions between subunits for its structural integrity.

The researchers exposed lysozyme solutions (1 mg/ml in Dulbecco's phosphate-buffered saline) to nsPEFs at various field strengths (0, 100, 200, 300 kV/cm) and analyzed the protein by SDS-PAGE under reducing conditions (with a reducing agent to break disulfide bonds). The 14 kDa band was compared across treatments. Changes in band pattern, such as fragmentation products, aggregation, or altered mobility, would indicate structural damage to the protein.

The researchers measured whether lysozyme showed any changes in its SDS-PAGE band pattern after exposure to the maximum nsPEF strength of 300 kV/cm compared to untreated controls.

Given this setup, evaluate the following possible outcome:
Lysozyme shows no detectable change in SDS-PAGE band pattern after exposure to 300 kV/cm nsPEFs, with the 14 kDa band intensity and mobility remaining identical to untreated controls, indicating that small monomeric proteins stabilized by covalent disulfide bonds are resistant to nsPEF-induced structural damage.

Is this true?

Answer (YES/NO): YES